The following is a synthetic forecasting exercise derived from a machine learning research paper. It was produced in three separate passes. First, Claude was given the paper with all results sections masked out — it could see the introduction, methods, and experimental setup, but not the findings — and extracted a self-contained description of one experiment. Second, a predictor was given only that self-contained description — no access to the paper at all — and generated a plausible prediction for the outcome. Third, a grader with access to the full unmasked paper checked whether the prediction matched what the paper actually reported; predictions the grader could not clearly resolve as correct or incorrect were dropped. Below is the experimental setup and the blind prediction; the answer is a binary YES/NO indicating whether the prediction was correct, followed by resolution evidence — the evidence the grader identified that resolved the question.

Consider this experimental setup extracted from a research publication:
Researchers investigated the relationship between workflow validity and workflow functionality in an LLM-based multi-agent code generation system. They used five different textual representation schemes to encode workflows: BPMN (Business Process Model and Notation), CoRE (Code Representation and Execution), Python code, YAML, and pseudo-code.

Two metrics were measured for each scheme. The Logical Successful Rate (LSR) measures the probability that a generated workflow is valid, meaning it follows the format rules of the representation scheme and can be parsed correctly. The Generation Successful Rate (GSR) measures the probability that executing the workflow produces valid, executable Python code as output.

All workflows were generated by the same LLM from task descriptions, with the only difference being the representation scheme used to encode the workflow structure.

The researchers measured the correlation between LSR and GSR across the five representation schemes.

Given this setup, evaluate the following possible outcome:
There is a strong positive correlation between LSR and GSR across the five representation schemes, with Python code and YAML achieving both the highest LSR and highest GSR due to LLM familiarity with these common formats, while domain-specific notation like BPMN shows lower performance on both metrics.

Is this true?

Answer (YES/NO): NO